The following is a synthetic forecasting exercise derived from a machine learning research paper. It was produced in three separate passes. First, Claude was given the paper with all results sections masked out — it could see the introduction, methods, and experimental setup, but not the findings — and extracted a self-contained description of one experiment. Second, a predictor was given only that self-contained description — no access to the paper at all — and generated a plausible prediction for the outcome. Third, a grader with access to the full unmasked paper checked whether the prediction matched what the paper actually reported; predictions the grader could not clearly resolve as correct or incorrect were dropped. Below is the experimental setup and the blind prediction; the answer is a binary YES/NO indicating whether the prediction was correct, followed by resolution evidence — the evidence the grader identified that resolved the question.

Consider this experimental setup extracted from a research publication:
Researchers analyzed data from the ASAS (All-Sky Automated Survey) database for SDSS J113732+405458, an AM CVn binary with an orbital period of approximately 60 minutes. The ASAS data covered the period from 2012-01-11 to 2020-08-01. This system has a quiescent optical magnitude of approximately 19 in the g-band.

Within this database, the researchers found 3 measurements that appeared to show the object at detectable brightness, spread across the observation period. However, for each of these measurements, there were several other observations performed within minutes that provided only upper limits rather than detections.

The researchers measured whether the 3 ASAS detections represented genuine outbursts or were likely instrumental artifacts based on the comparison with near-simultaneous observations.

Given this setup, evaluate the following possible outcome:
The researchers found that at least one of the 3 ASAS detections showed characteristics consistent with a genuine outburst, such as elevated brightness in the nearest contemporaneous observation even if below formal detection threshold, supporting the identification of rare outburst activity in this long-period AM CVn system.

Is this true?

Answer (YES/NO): NO